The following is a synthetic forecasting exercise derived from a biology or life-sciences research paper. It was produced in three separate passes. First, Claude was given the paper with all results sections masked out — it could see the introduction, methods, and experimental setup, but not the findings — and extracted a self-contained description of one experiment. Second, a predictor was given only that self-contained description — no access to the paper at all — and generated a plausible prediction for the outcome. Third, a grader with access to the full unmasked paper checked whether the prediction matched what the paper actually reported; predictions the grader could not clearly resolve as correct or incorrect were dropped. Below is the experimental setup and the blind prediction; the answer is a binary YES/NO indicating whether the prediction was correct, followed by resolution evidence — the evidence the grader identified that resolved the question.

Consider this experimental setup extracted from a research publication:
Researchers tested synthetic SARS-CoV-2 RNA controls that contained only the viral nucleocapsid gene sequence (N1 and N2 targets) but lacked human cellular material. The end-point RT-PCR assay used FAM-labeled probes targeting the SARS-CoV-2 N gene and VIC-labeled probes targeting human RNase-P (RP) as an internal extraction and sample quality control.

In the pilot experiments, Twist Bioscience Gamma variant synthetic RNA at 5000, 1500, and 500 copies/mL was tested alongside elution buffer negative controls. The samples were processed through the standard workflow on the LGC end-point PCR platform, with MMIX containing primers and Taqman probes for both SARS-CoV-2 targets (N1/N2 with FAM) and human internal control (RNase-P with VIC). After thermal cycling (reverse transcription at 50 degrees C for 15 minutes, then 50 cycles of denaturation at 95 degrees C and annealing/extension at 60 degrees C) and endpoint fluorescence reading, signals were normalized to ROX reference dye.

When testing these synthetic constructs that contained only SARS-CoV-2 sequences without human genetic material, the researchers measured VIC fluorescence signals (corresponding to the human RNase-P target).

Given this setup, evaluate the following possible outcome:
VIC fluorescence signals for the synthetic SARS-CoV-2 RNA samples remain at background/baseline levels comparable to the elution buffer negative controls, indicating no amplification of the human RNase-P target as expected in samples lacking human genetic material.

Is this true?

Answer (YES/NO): YES